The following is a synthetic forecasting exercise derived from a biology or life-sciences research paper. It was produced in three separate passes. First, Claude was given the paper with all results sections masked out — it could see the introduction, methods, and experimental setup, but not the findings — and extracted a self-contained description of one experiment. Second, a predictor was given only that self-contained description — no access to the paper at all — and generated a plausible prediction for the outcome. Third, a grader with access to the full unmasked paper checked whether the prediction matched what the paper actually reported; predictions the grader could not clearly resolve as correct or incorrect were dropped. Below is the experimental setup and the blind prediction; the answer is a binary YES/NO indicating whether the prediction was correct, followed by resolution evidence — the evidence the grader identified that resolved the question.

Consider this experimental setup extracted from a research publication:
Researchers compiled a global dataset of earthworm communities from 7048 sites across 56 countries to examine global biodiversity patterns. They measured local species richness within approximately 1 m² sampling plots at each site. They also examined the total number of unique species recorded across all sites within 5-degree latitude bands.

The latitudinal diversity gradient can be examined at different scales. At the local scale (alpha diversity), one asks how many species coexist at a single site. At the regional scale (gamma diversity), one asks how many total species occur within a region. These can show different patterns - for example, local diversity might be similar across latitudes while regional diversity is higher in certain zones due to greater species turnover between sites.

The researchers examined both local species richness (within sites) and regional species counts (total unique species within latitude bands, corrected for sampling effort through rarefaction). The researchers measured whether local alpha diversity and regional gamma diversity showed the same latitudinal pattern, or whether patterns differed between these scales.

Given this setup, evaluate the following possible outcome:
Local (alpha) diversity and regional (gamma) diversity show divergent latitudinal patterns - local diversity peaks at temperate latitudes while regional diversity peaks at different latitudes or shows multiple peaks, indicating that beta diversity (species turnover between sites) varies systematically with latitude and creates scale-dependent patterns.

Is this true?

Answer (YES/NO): NO